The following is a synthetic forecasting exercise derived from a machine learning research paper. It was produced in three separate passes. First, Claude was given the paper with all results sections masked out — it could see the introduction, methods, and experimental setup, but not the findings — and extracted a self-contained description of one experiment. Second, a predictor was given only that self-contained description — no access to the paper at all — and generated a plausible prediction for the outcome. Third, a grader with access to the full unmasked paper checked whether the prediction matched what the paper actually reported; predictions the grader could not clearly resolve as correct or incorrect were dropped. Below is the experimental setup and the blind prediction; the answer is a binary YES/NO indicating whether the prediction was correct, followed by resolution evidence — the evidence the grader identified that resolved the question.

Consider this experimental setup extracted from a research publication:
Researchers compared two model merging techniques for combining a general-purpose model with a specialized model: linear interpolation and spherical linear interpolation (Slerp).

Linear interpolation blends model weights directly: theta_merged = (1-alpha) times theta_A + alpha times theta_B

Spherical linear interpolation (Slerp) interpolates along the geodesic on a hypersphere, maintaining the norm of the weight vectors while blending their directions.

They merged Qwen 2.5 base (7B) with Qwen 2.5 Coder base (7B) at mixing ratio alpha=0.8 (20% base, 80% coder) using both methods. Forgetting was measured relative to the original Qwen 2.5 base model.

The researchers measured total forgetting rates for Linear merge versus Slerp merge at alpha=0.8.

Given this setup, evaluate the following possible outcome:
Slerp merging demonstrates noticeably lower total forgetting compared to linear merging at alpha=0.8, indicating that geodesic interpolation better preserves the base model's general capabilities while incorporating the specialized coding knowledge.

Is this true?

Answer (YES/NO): NO